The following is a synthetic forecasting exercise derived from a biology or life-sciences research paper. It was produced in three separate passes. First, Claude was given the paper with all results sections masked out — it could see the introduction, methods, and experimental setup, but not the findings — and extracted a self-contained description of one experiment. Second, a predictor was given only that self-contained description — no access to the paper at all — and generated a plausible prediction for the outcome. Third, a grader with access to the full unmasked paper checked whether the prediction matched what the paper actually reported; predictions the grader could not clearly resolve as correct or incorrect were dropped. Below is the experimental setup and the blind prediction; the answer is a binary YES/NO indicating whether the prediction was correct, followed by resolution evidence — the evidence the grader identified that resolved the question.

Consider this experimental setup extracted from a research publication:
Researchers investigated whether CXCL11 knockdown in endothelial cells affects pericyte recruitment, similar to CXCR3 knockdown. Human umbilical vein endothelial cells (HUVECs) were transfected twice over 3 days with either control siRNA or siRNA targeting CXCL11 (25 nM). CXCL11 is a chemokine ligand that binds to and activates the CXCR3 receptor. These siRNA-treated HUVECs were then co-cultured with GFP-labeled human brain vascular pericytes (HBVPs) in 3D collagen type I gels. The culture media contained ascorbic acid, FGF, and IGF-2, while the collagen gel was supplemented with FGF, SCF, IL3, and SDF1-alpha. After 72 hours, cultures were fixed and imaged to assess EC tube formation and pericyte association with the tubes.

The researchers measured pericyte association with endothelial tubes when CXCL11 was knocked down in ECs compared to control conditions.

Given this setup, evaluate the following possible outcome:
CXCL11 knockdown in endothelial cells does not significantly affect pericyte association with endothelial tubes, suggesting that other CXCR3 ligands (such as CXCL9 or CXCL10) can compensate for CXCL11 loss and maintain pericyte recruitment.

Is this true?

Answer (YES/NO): NO